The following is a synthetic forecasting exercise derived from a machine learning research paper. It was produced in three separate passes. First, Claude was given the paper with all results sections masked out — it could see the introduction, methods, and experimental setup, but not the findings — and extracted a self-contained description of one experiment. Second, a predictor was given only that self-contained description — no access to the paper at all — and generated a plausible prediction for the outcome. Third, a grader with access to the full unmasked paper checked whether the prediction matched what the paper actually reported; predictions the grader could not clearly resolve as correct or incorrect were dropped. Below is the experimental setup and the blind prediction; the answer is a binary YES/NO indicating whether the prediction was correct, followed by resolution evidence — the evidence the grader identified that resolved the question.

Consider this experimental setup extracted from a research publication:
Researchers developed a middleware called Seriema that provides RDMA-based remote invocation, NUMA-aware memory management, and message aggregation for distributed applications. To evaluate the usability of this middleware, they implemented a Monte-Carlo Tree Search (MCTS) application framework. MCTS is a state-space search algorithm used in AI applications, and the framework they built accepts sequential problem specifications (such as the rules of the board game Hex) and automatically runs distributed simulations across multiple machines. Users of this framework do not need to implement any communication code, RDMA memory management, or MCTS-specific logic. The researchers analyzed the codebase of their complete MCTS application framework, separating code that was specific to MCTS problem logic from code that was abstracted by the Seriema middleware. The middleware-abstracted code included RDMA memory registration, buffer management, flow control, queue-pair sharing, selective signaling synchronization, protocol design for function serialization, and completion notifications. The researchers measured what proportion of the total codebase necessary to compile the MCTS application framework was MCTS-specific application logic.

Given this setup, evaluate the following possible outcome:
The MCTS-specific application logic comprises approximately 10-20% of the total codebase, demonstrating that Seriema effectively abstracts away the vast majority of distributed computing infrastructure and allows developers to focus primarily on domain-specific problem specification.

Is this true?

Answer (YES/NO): NO